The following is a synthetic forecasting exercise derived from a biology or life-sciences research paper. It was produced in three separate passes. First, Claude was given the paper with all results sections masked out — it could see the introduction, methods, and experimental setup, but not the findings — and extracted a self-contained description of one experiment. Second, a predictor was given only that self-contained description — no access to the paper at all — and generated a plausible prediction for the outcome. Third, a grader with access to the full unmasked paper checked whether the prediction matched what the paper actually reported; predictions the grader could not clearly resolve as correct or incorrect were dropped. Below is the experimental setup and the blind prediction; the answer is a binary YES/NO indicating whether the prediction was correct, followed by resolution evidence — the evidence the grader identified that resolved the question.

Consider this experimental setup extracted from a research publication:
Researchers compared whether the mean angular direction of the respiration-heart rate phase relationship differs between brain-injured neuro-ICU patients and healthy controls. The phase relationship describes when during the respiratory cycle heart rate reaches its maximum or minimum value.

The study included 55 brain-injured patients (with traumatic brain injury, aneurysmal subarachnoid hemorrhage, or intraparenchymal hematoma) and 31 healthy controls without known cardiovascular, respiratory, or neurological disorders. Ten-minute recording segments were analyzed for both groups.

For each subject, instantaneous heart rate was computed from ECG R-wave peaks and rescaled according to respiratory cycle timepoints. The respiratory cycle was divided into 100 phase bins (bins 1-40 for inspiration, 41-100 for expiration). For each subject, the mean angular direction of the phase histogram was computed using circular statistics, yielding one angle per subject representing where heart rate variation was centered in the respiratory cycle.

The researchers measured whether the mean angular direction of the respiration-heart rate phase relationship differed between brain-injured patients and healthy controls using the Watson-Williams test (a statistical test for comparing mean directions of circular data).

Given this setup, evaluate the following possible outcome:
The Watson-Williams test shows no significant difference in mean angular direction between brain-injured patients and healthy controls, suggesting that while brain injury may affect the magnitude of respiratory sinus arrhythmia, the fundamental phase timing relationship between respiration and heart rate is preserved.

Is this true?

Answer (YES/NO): NO